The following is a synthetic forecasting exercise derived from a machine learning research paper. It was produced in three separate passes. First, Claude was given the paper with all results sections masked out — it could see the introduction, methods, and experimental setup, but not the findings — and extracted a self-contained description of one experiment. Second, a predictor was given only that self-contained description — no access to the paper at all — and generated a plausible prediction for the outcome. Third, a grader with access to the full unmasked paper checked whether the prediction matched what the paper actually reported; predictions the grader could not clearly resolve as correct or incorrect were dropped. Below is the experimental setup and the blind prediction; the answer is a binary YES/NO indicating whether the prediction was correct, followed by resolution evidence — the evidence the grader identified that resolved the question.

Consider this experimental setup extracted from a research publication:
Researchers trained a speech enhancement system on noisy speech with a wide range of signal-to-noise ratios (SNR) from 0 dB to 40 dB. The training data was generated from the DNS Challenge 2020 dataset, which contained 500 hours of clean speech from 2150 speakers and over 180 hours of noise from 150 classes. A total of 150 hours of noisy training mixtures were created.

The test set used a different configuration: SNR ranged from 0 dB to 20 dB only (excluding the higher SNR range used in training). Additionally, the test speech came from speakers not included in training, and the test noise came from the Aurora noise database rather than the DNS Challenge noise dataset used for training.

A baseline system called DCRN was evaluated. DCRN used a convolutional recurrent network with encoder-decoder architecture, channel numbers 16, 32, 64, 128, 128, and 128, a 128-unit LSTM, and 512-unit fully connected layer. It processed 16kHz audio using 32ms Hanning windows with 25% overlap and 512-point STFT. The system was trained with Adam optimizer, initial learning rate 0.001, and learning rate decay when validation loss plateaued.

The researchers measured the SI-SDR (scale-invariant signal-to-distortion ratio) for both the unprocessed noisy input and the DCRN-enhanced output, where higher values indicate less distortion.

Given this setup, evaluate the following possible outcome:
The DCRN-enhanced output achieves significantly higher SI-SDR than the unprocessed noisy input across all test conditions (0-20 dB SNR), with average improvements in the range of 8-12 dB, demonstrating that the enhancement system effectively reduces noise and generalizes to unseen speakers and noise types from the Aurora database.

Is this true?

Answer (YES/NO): NO